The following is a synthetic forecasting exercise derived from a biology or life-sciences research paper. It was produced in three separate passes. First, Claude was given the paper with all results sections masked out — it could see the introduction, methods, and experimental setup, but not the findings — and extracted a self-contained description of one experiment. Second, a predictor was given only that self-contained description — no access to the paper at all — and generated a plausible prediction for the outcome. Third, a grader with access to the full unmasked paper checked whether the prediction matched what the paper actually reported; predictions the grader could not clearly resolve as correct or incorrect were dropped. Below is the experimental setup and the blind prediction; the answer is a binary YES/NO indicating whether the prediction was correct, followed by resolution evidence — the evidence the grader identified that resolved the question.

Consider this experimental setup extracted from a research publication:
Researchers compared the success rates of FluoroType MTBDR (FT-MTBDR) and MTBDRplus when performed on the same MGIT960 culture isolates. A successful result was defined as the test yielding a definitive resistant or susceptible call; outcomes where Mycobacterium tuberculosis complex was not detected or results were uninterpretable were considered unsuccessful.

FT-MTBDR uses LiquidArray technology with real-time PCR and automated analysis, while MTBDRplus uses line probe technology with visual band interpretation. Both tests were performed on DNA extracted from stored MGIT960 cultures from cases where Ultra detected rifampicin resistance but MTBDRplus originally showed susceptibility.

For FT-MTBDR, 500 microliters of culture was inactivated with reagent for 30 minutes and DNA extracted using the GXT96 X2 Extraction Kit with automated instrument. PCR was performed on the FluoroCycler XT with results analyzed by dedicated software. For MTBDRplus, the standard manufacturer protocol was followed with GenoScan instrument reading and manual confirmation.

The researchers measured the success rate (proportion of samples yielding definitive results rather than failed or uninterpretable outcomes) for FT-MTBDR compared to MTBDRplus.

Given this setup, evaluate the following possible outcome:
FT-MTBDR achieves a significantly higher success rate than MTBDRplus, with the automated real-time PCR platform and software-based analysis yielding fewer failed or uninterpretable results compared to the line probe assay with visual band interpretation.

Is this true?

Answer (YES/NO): NO